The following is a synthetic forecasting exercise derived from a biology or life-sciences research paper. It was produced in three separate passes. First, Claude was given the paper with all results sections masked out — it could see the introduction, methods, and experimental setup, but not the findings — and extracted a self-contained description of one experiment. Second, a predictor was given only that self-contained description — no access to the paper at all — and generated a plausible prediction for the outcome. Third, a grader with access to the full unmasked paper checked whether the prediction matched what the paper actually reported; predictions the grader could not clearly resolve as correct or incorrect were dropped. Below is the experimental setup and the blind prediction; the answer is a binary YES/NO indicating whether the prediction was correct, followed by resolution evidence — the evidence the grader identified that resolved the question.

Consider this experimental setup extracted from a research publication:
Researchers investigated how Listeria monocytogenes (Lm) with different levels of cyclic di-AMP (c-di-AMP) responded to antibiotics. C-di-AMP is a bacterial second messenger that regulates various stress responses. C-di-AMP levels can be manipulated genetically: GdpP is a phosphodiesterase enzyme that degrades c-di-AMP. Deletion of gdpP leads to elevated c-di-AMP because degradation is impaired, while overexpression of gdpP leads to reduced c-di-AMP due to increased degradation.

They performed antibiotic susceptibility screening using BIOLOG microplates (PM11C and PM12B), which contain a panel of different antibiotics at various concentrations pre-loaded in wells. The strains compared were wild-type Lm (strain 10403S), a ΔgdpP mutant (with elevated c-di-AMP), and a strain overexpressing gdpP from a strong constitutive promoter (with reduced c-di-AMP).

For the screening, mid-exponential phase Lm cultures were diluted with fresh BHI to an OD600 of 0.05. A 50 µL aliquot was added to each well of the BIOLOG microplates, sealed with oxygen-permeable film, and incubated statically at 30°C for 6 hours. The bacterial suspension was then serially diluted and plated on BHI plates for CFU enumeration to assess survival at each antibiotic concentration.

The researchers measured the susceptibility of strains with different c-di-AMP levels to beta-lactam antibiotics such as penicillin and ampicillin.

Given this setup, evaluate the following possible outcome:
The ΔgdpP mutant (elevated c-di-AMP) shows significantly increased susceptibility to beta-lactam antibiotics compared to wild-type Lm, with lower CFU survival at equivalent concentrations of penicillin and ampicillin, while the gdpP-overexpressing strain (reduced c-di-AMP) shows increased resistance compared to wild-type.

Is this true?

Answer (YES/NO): NO